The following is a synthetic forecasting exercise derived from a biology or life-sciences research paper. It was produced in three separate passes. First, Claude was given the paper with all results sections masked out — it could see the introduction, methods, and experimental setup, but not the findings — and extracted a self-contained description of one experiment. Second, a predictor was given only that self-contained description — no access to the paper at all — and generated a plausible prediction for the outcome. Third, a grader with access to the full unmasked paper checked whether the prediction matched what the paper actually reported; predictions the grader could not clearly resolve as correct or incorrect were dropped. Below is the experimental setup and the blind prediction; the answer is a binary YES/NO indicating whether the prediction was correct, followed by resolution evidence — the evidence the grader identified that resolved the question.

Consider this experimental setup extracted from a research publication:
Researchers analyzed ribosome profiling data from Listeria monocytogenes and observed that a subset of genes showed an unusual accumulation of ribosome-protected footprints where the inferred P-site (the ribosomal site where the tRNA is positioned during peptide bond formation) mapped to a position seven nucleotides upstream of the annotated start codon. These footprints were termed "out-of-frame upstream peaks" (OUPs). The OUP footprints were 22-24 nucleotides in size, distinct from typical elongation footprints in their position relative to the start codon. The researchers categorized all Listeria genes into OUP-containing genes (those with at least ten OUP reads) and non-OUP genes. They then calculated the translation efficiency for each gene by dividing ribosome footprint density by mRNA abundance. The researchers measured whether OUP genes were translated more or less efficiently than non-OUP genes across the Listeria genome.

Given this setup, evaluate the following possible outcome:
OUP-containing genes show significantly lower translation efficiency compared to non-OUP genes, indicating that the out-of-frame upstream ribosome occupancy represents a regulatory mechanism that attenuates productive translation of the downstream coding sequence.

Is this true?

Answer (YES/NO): NO